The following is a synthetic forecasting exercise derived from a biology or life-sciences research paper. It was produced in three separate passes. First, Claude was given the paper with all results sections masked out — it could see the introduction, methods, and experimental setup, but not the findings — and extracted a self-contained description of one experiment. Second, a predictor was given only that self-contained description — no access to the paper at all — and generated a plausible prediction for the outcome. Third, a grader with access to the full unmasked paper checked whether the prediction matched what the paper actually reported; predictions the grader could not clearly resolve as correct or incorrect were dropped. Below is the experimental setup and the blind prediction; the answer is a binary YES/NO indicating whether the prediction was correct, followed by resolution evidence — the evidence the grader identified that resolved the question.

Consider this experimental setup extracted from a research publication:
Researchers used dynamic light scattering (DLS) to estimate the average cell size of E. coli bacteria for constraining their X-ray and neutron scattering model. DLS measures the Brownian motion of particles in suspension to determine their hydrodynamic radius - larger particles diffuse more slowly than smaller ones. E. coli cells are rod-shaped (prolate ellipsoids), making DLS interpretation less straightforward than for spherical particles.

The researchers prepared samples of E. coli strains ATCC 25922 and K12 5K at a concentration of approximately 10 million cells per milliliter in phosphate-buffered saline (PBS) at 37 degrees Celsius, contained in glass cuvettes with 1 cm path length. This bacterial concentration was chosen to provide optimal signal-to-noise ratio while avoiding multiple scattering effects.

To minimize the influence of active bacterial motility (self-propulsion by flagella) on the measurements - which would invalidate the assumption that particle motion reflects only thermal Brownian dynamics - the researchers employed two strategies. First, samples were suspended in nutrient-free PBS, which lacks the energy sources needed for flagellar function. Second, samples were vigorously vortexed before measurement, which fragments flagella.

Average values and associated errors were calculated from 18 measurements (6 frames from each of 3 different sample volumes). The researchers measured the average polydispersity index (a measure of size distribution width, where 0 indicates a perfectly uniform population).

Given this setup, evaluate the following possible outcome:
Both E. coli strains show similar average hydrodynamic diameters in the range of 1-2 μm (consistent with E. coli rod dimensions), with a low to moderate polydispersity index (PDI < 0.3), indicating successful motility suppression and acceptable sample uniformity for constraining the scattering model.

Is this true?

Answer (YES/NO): YES